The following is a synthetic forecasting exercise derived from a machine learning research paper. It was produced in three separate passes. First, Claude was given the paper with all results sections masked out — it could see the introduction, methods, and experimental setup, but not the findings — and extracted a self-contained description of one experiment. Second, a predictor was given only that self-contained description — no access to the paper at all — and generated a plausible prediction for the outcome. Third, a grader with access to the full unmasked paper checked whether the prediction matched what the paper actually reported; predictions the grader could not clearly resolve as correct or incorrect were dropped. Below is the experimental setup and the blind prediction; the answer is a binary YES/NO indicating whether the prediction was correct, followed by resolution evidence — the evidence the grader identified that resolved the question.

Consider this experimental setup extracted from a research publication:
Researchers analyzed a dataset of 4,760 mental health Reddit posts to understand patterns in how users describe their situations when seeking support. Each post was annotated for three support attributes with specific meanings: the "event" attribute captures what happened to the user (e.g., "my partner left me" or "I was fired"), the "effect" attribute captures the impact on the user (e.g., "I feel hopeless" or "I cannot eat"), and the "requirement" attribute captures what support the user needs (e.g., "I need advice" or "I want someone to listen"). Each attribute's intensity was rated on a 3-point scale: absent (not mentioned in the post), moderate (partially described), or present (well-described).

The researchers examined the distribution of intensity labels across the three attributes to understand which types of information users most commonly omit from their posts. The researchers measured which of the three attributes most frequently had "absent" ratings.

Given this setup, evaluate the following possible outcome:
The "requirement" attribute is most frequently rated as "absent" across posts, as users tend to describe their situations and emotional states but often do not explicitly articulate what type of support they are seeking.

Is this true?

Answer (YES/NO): YES